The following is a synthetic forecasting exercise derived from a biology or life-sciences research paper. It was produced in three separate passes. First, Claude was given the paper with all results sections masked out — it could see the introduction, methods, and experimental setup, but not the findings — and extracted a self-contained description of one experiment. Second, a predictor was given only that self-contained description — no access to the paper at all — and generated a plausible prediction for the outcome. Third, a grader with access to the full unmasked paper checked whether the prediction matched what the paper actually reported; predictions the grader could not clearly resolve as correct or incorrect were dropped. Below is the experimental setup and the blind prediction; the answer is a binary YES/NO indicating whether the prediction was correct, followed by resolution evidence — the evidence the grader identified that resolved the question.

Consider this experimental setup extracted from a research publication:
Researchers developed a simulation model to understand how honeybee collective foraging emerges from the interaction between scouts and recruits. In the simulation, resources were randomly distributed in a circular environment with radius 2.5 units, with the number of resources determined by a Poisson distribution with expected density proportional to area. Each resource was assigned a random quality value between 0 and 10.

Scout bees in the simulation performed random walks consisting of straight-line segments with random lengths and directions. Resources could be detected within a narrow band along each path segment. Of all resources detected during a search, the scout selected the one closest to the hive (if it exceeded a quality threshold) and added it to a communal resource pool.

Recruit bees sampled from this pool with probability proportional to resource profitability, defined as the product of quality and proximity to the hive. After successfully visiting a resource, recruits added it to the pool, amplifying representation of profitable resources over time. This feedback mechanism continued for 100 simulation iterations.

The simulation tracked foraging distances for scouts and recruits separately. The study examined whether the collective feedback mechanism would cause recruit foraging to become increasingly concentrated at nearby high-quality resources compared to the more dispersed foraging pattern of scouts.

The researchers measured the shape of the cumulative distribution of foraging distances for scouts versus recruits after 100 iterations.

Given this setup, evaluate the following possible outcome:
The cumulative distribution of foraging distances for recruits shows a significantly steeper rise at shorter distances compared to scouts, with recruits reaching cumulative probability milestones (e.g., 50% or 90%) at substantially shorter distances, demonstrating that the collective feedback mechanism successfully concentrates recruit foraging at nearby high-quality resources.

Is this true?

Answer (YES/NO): YES